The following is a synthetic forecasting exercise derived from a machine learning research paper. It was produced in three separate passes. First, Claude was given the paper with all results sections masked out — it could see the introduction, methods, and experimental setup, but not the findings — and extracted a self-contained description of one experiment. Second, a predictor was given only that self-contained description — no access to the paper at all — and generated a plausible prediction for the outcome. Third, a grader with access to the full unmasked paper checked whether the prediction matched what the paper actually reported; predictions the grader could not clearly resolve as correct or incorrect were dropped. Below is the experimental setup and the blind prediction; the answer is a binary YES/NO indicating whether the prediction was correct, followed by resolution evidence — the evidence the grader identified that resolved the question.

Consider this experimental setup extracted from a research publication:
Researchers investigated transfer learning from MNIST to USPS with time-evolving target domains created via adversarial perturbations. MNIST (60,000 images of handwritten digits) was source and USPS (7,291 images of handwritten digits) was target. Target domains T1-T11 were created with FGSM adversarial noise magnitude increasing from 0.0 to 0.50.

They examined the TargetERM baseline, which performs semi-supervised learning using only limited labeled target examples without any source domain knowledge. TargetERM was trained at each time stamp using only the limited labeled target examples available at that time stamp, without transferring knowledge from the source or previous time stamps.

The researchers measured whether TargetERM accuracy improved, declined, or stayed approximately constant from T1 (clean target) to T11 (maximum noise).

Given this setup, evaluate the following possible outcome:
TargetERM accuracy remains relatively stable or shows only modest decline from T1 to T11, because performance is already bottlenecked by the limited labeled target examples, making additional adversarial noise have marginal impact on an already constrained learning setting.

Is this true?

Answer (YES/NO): YES